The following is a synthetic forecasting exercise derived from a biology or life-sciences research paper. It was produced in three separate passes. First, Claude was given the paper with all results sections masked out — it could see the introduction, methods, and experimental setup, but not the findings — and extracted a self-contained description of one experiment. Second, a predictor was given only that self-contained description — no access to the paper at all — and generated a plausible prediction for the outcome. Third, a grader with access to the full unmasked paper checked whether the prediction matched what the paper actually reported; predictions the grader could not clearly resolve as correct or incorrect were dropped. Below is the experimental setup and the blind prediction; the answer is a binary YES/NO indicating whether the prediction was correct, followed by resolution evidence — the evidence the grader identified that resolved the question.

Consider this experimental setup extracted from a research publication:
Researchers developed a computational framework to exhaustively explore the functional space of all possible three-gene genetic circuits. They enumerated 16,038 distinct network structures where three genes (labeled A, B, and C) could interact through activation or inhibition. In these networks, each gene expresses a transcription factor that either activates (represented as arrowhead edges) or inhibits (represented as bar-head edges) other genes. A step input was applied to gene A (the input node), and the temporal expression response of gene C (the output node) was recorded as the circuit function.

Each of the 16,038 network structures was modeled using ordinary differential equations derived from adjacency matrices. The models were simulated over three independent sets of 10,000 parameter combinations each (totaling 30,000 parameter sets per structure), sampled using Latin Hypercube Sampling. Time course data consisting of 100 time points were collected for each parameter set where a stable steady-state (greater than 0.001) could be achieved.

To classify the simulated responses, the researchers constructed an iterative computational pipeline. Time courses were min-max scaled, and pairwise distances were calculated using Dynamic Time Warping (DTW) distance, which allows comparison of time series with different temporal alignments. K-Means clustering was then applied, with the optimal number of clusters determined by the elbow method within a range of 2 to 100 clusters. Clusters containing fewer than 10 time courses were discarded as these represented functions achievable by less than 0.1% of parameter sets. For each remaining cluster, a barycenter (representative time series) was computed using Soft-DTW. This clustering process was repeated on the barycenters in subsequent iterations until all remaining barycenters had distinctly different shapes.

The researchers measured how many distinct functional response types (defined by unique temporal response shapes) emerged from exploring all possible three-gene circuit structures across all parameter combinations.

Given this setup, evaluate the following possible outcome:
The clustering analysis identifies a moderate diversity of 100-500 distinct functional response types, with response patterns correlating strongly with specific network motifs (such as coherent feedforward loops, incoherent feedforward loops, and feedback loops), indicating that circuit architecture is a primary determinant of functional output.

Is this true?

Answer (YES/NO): NO